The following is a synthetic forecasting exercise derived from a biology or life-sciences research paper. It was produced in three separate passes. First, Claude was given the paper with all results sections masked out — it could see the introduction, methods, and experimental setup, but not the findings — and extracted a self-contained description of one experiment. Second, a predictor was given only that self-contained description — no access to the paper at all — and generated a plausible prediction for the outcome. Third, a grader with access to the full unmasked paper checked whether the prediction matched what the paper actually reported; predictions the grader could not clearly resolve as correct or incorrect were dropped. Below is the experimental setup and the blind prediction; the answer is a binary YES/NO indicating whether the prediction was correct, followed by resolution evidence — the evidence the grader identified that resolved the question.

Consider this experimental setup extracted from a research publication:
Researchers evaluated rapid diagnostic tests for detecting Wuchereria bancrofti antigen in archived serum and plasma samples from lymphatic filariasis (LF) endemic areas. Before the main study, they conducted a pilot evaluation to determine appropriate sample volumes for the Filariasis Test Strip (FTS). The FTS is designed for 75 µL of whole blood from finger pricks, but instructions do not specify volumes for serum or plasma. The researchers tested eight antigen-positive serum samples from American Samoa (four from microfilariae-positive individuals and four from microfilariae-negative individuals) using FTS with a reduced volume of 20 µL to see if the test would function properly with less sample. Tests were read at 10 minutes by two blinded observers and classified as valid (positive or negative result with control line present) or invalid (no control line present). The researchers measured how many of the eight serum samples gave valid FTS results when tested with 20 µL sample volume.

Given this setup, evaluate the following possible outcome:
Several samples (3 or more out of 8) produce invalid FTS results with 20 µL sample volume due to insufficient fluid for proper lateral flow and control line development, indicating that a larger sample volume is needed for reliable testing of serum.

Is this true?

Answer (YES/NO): YES